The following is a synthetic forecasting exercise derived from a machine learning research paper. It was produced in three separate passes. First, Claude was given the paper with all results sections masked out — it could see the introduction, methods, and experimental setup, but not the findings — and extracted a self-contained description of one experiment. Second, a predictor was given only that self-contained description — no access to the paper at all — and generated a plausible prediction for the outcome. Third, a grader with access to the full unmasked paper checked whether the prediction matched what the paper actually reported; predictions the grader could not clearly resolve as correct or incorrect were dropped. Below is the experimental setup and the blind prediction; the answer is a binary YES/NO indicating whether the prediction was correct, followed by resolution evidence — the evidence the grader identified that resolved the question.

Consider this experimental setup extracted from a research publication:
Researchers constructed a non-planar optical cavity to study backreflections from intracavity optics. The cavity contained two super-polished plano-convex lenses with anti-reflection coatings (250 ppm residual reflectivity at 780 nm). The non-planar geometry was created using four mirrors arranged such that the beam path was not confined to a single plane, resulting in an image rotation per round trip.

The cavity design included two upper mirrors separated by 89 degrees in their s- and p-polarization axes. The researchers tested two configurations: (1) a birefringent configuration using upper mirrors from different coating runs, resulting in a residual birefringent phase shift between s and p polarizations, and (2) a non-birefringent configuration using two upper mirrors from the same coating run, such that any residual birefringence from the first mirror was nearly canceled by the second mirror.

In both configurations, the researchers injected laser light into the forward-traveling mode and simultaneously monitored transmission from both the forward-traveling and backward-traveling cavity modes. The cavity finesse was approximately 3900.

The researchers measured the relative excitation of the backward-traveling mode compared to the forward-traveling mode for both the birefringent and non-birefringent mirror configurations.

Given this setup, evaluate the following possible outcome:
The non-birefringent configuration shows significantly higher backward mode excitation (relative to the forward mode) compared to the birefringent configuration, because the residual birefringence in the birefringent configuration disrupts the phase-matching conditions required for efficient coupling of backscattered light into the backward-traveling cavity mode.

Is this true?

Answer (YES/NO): NO